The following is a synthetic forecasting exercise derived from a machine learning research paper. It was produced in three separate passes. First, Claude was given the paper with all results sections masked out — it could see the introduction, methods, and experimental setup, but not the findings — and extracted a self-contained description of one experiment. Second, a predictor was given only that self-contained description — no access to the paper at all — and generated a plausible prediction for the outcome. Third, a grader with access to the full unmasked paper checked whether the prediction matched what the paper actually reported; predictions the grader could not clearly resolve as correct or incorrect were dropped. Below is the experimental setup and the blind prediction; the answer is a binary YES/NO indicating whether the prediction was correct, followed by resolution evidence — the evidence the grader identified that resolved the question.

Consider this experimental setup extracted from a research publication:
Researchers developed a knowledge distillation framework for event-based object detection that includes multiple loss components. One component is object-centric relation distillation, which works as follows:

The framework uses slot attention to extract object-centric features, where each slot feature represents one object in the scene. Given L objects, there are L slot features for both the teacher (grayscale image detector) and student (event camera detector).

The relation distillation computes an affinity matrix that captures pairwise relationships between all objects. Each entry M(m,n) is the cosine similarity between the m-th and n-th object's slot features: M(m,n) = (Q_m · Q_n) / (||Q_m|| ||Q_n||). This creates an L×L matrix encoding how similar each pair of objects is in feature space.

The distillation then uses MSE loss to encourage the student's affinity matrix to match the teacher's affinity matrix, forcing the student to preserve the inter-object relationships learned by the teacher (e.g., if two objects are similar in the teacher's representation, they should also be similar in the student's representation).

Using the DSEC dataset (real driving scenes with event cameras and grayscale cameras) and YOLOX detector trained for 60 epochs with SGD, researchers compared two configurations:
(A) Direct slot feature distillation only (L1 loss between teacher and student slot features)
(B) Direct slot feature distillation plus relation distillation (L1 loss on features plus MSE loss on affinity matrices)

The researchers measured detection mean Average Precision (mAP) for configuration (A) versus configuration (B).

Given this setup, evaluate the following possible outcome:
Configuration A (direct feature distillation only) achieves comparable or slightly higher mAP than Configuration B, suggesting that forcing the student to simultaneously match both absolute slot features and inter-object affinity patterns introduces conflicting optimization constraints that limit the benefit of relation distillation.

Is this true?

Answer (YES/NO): NO